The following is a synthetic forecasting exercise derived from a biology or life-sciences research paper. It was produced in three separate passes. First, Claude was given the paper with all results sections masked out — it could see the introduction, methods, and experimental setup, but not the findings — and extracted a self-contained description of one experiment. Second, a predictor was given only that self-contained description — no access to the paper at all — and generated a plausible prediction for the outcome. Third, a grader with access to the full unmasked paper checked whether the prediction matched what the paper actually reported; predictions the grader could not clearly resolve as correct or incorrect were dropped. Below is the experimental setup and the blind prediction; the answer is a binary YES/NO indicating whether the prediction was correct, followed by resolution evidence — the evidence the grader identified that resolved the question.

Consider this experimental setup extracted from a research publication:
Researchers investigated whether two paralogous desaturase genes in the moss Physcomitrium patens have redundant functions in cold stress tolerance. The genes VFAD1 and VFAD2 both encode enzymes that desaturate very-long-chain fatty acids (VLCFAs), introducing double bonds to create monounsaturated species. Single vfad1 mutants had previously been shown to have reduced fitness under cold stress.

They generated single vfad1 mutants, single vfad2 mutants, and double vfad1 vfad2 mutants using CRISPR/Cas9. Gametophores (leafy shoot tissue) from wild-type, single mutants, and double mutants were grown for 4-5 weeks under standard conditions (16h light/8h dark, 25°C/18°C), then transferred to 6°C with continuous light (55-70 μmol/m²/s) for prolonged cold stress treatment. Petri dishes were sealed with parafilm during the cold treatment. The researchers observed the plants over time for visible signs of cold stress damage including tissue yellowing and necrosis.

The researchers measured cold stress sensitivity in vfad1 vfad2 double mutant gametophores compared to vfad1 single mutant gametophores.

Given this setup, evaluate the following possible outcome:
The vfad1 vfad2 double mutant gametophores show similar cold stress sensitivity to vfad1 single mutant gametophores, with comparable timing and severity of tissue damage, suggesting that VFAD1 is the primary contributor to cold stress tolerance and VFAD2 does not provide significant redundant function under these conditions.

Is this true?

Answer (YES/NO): NO